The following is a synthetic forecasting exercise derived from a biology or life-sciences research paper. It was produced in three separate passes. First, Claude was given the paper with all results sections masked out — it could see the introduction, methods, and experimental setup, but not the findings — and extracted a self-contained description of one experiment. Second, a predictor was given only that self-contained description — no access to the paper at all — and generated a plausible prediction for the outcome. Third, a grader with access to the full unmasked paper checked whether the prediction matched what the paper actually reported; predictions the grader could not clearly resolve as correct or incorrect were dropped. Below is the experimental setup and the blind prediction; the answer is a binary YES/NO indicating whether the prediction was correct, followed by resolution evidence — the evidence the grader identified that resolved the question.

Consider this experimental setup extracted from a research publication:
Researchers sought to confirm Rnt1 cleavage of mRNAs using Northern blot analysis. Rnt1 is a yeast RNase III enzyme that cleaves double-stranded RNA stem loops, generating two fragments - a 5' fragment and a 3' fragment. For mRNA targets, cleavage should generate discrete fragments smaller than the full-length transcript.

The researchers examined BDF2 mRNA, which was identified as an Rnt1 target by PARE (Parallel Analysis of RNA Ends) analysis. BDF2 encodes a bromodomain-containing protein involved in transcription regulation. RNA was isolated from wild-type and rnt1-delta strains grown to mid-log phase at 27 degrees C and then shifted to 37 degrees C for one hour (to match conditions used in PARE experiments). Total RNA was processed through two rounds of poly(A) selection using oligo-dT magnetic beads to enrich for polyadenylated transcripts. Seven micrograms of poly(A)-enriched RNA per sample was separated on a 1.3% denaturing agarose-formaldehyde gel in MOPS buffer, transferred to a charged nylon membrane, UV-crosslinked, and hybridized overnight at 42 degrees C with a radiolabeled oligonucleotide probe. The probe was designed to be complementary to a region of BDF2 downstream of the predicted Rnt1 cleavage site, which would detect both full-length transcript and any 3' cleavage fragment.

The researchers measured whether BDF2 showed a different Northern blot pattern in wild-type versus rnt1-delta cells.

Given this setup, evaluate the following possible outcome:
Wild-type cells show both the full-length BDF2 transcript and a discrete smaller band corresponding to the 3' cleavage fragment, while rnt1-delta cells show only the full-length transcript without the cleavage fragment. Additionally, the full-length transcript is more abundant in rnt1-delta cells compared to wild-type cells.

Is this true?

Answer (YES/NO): NO